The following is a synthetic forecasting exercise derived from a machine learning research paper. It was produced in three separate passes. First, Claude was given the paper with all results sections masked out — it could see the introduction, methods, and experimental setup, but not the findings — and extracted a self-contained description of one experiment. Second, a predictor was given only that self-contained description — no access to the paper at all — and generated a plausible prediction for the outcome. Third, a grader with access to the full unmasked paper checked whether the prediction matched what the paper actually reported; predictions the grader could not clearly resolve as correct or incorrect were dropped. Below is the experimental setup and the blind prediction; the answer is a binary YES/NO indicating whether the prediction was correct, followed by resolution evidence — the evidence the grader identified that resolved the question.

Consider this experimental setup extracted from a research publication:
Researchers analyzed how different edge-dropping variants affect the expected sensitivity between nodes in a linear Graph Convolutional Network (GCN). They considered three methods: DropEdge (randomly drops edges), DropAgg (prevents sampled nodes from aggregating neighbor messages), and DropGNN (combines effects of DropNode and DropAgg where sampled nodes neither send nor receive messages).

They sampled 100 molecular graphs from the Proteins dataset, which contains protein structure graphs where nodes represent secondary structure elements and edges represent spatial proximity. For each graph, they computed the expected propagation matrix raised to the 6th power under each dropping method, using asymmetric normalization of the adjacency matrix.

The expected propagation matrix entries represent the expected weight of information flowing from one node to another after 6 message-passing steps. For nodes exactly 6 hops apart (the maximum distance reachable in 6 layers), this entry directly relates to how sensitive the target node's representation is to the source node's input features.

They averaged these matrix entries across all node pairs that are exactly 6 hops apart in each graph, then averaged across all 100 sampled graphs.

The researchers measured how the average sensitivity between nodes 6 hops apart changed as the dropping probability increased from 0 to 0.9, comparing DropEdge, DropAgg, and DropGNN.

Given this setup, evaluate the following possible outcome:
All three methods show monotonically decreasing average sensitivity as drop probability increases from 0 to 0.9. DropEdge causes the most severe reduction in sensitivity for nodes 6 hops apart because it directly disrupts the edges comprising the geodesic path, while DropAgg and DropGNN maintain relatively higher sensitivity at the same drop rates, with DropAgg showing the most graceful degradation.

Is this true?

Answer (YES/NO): NO